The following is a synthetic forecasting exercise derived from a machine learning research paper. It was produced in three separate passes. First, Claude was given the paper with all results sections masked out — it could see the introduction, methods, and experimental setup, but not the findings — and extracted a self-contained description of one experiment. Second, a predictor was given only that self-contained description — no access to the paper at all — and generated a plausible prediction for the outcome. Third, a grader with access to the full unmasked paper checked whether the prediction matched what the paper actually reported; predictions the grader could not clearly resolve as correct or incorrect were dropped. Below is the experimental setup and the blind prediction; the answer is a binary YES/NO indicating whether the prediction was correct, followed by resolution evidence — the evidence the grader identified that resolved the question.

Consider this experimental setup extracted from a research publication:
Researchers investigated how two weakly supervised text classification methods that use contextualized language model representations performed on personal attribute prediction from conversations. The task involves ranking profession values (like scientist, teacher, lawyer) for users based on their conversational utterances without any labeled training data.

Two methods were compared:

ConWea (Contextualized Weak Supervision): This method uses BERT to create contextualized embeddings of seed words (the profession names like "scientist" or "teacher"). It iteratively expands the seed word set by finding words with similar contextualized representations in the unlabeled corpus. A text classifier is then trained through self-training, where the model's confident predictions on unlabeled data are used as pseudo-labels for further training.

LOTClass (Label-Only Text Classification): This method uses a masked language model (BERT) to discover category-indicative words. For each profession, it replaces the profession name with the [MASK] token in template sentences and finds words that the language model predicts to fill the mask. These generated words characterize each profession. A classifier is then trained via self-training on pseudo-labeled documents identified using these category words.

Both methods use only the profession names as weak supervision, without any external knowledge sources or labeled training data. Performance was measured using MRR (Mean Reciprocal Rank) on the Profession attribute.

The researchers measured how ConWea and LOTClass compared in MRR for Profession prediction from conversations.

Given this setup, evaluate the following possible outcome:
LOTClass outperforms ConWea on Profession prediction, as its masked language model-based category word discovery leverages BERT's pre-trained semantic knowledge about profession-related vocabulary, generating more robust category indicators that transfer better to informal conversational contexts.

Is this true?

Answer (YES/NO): NO